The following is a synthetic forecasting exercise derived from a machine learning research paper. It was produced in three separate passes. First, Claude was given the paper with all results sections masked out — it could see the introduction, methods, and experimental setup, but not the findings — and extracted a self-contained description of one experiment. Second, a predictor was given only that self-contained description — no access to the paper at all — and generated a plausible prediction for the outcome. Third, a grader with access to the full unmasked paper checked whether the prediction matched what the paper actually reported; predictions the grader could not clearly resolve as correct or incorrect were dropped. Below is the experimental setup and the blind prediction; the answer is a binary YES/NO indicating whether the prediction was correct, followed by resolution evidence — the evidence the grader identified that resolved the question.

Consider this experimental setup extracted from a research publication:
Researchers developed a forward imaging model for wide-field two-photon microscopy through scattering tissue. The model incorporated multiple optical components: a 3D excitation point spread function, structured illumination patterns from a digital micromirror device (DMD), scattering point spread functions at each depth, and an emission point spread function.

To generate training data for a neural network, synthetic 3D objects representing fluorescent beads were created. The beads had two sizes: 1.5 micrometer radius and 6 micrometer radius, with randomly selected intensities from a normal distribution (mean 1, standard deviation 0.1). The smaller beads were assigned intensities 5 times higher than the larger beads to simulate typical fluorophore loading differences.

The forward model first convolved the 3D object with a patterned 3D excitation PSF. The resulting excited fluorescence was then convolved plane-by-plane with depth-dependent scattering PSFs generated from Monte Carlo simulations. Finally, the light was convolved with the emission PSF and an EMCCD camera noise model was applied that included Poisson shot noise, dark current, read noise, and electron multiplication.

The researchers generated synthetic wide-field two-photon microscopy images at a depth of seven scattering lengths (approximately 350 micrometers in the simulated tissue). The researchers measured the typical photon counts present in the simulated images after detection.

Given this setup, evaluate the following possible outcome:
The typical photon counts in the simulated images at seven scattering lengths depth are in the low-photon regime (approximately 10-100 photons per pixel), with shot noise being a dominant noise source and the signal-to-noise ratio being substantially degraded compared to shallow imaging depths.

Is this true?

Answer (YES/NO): NO